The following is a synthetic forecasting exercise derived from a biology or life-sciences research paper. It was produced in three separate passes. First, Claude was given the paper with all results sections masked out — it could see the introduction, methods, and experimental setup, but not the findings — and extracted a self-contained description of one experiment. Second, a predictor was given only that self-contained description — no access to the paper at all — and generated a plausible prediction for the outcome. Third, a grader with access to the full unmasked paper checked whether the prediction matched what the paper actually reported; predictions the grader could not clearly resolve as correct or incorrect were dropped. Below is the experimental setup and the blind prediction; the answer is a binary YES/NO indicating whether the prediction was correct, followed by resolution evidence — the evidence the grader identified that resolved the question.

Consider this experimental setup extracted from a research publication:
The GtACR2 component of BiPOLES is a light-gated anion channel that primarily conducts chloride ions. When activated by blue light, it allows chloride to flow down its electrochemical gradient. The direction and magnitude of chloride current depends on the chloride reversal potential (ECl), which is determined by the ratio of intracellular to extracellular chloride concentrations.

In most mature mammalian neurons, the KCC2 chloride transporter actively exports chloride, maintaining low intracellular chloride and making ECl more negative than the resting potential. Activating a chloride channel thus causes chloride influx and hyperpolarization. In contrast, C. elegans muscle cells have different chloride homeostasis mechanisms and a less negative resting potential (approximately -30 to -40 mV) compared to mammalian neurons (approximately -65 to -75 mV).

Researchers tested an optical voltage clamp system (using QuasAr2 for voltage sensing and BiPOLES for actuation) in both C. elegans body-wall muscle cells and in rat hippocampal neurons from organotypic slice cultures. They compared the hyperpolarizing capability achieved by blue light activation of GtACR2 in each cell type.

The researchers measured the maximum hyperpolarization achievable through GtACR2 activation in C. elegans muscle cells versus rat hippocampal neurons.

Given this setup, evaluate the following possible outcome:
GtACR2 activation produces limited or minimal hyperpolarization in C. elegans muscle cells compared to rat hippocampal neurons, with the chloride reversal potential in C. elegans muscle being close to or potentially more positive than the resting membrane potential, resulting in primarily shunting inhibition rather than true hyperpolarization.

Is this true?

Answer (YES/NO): NO